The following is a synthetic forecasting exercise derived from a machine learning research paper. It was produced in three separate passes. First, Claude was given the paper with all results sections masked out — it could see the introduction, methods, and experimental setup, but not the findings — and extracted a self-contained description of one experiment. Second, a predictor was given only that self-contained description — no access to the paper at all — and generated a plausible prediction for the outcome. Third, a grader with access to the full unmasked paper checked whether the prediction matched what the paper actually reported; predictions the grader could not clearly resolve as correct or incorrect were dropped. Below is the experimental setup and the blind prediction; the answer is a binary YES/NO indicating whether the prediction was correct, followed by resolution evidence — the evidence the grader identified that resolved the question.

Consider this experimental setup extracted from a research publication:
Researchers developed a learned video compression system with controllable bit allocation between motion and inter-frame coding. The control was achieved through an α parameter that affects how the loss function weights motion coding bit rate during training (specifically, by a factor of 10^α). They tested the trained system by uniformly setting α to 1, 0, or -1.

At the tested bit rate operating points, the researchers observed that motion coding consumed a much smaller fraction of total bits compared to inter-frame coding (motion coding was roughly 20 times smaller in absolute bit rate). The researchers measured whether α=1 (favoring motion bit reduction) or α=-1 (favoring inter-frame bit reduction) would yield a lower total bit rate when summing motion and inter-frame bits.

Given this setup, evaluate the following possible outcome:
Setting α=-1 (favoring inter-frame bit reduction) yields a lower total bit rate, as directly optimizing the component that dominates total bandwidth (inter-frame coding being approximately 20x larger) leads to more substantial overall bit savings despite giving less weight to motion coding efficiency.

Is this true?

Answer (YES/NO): YES